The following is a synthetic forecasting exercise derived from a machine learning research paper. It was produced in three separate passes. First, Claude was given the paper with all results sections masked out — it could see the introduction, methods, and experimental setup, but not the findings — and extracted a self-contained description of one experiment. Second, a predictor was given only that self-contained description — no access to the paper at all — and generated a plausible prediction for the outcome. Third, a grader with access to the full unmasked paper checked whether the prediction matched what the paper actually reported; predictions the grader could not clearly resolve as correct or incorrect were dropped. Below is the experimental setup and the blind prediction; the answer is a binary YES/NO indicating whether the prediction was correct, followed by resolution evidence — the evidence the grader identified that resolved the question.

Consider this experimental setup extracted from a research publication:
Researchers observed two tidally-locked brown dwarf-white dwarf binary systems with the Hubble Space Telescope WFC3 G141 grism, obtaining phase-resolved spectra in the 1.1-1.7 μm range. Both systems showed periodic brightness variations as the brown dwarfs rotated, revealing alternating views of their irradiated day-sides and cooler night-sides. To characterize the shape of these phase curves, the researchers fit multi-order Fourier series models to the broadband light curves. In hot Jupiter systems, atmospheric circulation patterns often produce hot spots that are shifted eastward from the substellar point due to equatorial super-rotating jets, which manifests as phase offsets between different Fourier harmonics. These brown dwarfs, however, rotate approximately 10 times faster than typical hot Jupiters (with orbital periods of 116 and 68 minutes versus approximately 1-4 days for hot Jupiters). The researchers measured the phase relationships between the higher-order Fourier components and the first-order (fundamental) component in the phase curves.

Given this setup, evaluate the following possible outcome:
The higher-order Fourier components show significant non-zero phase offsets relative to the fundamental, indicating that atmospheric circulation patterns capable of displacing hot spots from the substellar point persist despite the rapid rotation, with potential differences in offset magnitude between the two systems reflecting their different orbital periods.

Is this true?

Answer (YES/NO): NO